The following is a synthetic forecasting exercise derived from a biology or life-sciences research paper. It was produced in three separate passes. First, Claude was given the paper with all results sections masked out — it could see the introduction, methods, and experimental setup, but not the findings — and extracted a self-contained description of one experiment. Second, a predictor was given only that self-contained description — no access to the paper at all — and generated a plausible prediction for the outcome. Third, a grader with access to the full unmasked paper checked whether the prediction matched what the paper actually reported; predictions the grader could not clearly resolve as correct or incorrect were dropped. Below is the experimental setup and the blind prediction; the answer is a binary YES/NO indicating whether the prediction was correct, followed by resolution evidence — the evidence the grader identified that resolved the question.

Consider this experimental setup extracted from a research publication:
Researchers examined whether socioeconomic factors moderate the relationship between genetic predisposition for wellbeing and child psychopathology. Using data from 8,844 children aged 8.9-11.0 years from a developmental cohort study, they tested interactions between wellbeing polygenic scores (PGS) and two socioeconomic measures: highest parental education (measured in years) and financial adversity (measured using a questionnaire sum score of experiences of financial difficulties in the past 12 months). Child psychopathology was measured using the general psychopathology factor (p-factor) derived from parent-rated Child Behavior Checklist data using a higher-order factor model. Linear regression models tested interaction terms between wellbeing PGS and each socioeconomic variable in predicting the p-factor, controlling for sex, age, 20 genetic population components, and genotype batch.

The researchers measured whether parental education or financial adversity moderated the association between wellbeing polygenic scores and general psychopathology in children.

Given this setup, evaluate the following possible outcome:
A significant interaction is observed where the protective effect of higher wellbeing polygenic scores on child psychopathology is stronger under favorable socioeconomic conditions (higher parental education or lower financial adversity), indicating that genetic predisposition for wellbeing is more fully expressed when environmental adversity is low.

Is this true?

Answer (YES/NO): YES